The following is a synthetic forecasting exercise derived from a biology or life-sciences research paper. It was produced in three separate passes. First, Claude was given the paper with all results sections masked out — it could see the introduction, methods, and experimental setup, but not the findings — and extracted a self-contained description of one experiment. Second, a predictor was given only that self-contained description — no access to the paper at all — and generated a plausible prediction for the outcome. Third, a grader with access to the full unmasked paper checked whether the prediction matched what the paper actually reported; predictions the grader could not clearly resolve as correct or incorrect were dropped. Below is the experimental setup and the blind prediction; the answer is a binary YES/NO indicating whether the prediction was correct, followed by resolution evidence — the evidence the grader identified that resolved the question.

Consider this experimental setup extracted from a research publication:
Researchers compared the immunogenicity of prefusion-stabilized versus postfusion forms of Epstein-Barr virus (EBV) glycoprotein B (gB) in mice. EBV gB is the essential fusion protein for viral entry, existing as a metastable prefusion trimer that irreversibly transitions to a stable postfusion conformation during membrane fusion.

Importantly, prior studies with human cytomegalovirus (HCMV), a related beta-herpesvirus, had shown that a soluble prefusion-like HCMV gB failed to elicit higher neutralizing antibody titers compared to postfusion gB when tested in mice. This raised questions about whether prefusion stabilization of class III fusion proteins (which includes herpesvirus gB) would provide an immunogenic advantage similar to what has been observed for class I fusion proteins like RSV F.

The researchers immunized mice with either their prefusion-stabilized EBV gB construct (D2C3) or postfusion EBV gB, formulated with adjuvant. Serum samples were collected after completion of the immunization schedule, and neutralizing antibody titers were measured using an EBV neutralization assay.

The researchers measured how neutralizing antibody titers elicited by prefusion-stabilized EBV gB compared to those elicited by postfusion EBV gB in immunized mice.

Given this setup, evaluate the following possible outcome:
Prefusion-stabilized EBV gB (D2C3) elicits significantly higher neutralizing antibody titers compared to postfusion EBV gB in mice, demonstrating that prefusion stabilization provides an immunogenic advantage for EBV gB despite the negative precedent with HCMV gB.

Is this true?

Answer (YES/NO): NO